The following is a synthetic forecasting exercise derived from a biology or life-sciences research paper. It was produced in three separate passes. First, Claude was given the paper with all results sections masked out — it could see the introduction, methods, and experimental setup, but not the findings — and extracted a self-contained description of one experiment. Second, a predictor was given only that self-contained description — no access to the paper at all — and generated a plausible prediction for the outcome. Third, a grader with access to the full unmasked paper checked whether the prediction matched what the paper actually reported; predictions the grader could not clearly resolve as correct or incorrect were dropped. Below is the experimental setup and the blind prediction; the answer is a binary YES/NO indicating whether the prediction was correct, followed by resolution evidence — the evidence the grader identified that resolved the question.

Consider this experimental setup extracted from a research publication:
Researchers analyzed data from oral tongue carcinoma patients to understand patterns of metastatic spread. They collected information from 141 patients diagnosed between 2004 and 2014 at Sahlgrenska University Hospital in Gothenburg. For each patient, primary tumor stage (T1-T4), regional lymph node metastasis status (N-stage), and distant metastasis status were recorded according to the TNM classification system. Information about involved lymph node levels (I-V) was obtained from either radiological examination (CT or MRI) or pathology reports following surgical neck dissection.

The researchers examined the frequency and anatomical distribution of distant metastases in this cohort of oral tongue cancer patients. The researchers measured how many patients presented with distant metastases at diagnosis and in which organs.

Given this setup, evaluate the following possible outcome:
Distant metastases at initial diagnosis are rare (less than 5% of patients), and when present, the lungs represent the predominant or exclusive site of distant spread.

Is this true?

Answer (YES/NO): YES